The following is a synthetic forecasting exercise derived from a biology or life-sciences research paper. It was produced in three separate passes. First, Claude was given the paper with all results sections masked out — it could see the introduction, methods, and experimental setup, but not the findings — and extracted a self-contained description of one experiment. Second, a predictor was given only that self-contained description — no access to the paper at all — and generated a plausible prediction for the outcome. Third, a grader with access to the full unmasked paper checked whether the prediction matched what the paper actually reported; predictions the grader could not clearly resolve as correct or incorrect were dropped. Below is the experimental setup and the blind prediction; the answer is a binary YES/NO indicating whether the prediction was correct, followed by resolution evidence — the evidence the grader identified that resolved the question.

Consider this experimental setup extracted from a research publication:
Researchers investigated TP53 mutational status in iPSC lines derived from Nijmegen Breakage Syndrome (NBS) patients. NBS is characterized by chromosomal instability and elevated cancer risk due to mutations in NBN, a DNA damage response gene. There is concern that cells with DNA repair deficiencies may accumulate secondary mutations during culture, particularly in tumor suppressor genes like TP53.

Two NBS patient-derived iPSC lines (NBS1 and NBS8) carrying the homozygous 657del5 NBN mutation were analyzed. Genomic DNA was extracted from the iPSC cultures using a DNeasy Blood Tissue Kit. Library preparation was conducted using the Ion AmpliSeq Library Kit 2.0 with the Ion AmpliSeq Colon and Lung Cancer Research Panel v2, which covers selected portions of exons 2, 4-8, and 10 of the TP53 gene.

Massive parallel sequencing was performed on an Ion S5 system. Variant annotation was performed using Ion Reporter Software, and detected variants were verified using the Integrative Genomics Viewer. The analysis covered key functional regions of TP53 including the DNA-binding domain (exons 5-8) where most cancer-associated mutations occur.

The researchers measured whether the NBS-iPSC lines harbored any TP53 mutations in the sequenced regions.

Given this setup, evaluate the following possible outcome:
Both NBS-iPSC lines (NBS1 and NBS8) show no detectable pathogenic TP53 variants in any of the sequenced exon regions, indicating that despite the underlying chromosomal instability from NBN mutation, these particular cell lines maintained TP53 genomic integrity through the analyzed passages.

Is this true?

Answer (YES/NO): YES